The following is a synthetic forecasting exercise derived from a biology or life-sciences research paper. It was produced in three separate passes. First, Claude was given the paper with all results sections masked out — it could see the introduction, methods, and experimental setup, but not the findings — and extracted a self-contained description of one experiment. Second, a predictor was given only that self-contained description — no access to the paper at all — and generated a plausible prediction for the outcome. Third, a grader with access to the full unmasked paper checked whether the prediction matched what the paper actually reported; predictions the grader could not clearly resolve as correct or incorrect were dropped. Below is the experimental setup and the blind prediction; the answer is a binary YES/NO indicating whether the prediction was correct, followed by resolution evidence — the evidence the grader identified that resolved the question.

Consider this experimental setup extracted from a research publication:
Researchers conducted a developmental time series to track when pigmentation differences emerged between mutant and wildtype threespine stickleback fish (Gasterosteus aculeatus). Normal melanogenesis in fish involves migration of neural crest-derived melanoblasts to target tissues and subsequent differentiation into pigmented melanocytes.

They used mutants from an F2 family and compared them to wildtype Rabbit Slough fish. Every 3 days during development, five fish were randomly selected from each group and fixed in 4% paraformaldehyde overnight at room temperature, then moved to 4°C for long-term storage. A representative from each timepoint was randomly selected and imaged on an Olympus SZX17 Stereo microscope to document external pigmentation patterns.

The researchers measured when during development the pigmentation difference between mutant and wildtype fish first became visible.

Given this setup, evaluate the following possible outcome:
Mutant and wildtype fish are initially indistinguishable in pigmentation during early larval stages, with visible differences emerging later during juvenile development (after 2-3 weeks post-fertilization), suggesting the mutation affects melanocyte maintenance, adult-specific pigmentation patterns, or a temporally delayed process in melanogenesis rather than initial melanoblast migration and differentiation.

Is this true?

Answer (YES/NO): NO